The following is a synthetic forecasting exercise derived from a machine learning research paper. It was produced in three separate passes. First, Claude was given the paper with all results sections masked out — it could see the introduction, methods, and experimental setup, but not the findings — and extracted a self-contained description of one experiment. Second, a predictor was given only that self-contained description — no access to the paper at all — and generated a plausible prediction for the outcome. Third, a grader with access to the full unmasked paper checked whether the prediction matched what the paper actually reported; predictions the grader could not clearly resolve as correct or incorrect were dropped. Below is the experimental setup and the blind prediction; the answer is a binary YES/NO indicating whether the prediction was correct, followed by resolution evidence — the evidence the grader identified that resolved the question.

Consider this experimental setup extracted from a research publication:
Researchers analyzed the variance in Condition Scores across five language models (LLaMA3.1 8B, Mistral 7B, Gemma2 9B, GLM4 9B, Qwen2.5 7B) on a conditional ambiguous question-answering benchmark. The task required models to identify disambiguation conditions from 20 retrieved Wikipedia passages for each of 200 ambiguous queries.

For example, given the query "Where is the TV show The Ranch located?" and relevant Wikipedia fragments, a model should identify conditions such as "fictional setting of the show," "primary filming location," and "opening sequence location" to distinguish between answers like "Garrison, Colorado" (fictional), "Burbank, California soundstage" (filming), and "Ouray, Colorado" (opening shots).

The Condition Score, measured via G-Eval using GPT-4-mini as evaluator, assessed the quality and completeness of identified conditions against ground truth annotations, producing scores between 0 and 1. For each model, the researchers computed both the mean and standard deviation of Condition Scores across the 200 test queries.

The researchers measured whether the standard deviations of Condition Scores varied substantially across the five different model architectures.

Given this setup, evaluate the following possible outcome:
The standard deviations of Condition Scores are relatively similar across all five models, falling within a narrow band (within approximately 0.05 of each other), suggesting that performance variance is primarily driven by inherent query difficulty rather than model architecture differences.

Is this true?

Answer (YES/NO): YES